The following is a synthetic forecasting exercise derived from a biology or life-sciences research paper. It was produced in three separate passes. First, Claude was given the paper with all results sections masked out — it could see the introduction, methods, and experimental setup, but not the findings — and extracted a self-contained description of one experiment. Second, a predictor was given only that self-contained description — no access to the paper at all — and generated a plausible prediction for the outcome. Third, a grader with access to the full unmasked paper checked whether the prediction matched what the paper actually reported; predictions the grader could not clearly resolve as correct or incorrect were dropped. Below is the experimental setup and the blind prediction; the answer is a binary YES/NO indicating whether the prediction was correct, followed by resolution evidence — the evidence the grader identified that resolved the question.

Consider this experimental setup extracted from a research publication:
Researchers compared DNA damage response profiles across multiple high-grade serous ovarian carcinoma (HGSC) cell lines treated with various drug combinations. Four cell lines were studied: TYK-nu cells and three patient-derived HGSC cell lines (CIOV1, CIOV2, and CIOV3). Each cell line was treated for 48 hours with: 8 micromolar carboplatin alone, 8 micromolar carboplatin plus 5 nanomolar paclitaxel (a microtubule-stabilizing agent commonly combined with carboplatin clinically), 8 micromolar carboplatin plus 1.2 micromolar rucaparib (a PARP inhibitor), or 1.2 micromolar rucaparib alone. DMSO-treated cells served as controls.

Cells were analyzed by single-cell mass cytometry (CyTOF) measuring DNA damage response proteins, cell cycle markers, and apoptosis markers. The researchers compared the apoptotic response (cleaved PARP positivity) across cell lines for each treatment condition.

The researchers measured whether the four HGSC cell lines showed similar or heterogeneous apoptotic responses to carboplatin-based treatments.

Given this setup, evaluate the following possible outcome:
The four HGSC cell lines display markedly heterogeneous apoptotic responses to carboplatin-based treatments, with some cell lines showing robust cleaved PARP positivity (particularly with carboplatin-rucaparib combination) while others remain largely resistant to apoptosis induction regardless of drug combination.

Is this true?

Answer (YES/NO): NO